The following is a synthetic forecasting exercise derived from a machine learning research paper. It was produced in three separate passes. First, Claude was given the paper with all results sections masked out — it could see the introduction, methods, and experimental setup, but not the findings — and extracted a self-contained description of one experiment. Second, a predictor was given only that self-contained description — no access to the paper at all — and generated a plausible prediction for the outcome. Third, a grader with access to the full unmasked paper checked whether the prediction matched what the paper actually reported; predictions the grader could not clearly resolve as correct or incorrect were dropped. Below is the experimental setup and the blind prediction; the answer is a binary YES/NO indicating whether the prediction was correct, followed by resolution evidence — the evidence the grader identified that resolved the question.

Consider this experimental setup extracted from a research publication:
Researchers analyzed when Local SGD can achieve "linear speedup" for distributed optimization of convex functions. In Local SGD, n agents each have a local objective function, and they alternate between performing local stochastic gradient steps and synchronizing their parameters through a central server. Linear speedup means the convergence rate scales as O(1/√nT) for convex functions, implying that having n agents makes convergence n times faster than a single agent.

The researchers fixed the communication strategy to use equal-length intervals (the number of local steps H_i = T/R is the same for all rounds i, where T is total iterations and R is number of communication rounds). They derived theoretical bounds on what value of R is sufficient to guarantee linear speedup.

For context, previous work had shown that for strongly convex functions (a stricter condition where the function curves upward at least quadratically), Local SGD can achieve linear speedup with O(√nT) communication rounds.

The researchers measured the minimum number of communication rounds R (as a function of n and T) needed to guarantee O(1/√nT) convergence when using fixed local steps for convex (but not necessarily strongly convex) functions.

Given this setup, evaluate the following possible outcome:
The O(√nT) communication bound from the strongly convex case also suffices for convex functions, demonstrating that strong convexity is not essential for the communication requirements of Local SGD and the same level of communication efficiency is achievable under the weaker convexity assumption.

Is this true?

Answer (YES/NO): NO